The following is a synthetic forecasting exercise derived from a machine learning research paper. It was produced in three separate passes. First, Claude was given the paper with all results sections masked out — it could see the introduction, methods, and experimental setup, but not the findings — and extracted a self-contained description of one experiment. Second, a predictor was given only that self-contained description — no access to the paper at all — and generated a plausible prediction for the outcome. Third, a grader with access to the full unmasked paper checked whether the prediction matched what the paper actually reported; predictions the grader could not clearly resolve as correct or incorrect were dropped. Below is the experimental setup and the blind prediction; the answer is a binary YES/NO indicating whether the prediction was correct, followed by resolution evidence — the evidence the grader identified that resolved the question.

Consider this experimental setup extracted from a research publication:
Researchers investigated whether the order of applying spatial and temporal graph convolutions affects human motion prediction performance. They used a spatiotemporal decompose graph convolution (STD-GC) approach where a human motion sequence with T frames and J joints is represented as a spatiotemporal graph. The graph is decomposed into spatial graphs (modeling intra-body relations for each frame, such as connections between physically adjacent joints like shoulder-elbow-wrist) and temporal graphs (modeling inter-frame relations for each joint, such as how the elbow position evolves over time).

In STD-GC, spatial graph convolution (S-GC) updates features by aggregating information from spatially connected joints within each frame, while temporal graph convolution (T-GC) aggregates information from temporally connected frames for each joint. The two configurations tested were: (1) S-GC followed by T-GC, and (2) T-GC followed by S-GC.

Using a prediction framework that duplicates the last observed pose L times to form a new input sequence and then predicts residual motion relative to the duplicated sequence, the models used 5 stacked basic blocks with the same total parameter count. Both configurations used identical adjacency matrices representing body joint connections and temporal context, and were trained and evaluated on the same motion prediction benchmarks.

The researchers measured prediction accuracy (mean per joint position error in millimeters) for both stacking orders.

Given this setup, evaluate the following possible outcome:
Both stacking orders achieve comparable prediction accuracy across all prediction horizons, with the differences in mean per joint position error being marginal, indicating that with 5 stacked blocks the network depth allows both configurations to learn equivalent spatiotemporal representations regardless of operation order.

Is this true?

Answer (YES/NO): YES